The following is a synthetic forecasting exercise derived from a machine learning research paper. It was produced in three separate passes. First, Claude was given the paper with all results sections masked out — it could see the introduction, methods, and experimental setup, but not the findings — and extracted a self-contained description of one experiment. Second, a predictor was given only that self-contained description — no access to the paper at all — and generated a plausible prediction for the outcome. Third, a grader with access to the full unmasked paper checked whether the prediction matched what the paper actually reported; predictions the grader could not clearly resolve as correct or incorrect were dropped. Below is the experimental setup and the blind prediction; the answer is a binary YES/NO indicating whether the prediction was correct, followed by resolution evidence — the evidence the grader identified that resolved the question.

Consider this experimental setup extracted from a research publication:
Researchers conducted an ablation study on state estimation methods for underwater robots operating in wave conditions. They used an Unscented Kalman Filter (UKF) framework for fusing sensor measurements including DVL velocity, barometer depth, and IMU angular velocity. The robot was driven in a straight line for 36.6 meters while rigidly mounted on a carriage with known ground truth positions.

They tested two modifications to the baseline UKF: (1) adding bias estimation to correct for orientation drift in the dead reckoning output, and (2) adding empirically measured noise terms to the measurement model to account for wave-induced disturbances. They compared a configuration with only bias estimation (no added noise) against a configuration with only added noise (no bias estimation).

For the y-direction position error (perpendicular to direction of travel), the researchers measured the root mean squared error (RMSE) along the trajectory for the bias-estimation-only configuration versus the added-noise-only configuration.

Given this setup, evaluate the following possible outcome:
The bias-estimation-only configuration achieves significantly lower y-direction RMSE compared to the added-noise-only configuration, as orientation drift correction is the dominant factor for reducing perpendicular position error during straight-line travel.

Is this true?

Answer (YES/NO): YES